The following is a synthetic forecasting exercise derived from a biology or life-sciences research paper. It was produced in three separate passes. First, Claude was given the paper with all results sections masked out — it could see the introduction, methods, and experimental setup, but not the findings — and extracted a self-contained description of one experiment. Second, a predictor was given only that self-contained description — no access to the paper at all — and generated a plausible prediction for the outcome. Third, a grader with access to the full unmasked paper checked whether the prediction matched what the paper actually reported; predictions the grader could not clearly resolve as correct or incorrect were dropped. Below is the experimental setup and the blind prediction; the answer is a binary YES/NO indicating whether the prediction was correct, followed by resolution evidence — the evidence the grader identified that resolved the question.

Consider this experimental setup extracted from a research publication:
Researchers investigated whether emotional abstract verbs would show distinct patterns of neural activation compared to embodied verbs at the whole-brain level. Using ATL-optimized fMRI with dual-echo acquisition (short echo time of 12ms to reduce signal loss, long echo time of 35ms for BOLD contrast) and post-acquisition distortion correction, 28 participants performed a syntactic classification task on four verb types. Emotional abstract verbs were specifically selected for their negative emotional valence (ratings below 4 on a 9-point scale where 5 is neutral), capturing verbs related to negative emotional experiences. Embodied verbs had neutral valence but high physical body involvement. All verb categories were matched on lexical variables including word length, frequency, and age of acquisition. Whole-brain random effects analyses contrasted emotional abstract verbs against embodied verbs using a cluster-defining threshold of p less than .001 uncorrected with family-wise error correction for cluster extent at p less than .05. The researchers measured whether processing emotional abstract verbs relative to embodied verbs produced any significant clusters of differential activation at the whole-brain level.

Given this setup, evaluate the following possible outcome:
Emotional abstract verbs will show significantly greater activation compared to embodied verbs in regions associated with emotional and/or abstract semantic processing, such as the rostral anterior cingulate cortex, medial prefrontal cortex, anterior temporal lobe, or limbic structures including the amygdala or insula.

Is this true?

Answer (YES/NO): NO